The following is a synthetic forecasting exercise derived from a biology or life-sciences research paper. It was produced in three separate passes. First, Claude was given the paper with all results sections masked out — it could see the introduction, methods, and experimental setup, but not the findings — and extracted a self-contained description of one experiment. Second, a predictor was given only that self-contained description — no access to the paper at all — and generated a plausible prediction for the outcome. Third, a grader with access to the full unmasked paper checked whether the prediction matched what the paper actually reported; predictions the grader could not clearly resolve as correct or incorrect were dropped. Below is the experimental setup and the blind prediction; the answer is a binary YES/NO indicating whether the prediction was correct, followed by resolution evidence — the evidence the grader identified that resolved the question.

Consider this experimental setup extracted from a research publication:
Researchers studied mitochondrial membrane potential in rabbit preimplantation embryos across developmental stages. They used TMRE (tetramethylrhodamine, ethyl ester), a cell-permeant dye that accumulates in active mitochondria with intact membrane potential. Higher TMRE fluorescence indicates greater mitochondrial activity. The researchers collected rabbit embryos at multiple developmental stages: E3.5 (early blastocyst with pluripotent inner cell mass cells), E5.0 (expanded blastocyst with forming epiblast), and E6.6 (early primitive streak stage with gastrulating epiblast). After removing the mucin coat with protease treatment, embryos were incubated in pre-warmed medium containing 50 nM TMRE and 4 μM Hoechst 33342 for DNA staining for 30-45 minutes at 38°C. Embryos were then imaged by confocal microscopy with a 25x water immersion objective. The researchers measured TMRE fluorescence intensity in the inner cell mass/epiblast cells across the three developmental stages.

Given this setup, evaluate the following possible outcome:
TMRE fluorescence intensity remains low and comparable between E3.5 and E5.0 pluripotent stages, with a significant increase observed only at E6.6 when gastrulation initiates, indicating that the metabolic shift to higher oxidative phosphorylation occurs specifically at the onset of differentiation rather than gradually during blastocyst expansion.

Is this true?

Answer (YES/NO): NO